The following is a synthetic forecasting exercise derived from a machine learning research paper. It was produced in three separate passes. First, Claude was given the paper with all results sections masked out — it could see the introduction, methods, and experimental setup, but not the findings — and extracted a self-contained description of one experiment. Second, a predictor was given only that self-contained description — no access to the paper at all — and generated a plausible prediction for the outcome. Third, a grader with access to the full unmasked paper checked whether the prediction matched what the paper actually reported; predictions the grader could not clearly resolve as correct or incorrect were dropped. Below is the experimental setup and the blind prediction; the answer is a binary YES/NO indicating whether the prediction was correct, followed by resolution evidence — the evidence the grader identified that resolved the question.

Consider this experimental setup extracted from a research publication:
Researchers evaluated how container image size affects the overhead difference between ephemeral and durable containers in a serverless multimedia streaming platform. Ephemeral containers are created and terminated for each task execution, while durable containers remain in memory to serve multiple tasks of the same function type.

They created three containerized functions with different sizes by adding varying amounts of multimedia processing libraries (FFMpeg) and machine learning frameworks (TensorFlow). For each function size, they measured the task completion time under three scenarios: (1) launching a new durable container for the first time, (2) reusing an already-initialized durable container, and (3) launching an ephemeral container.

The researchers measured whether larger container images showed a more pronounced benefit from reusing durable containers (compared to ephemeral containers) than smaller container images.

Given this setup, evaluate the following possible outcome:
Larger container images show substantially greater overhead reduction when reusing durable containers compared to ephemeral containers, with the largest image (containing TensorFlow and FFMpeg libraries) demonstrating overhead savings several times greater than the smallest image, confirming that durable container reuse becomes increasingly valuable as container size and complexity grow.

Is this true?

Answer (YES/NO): NO